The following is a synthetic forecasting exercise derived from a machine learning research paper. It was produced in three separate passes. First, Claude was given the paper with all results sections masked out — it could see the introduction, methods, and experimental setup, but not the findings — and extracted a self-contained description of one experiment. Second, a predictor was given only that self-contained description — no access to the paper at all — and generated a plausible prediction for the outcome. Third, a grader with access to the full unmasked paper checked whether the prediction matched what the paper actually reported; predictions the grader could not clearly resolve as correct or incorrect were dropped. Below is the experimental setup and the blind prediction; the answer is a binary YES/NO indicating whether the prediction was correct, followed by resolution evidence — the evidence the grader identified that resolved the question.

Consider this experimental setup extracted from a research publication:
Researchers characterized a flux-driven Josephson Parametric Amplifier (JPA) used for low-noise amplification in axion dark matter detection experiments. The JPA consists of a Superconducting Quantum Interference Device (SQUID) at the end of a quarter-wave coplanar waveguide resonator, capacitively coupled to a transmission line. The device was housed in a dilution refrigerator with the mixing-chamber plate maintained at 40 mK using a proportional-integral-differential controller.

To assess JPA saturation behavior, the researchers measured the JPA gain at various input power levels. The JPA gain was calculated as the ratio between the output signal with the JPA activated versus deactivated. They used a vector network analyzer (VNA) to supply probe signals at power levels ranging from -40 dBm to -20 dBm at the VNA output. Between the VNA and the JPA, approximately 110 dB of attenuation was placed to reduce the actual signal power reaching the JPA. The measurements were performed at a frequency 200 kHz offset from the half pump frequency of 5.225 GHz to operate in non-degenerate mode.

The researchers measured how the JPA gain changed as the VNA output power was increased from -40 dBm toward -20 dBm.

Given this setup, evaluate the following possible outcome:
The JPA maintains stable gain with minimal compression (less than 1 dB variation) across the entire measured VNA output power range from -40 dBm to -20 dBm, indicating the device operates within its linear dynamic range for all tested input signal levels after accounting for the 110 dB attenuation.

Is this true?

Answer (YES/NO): NO